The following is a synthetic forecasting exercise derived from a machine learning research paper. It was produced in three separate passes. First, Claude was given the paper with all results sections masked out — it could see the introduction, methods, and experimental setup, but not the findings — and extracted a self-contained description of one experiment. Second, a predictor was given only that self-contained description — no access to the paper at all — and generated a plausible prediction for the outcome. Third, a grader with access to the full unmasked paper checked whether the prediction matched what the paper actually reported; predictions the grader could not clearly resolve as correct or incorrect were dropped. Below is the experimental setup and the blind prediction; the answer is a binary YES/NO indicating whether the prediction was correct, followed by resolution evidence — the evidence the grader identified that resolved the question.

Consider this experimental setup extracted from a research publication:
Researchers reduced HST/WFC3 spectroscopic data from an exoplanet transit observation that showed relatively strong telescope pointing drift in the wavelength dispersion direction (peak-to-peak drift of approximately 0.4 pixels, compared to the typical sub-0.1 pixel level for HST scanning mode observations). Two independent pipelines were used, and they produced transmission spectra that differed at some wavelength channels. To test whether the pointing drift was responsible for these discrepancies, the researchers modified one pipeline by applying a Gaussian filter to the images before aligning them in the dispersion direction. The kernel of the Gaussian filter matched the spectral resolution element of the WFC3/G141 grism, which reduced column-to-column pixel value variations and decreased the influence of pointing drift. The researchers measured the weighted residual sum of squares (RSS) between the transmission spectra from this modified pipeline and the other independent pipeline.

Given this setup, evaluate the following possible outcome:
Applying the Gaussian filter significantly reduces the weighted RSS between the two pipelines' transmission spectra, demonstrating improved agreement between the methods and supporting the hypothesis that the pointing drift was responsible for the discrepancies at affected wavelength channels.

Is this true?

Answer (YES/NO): YES